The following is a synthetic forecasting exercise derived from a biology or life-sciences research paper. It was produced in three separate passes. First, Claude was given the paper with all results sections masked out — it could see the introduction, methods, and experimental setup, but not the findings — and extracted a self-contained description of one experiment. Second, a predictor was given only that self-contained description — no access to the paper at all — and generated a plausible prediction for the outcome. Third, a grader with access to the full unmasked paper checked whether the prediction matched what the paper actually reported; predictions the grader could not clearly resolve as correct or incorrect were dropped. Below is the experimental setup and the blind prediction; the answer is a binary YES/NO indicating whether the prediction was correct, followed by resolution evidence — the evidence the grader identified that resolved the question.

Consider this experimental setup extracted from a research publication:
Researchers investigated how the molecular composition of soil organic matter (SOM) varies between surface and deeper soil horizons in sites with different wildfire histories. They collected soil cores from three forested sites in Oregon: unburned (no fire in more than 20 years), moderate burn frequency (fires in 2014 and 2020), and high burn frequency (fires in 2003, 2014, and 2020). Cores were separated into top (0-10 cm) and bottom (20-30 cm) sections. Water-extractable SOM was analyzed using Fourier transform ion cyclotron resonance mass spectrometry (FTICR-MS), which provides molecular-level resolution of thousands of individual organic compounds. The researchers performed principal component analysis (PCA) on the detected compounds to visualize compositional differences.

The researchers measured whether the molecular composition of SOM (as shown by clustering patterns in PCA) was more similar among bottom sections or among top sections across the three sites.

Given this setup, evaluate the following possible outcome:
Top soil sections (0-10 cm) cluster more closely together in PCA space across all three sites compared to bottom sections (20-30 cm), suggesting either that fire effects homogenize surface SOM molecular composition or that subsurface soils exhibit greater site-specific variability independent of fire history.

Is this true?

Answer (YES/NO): NO